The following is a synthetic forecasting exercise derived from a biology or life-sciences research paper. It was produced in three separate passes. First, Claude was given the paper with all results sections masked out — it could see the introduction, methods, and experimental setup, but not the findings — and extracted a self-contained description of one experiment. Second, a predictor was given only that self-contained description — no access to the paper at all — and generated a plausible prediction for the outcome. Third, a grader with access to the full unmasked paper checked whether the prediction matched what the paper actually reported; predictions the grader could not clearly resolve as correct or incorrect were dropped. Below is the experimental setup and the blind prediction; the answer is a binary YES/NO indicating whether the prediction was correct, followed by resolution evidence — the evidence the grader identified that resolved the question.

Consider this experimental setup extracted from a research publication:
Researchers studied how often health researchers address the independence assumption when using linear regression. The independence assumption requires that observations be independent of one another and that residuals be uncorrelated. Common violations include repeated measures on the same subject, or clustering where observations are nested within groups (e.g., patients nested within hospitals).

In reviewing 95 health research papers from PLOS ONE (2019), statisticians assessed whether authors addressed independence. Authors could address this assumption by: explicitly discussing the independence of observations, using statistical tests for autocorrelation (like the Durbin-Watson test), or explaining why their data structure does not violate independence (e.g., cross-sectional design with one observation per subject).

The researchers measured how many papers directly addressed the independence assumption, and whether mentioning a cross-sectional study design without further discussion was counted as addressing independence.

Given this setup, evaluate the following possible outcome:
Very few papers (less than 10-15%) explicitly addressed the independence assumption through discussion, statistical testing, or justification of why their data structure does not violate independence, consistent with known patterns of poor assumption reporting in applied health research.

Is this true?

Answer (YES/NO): YES